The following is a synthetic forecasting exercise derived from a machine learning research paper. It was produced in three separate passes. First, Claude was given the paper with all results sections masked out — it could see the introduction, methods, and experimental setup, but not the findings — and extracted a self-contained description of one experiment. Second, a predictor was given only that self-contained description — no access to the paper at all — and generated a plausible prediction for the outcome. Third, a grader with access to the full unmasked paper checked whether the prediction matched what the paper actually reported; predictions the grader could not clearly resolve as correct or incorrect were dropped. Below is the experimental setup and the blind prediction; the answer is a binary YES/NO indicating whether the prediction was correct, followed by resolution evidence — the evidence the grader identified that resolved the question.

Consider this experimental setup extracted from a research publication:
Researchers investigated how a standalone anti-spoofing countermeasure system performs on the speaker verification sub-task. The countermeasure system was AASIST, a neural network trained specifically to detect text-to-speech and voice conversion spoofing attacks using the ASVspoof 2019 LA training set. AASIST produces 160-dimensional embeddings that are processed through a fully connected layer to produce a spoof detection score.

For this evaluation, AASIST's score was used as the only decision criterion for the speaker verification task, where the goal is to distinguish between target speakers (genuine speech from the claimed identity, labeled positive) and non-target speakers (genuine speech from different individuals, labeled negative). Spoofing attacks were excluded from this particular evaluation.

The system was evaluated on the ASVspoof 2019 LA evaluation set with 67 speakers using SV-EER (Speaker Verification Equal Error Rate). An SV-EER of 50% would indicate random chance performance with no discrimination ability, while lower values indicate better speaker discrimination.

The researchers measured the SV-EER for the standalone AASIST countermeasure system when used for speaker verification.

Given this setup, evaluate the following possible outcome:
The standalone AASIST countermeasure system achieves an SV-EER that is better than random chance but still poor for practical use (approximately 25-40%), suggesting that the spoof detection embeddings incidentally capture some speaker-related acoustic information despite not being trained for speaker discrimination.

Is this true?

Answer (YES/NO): NO